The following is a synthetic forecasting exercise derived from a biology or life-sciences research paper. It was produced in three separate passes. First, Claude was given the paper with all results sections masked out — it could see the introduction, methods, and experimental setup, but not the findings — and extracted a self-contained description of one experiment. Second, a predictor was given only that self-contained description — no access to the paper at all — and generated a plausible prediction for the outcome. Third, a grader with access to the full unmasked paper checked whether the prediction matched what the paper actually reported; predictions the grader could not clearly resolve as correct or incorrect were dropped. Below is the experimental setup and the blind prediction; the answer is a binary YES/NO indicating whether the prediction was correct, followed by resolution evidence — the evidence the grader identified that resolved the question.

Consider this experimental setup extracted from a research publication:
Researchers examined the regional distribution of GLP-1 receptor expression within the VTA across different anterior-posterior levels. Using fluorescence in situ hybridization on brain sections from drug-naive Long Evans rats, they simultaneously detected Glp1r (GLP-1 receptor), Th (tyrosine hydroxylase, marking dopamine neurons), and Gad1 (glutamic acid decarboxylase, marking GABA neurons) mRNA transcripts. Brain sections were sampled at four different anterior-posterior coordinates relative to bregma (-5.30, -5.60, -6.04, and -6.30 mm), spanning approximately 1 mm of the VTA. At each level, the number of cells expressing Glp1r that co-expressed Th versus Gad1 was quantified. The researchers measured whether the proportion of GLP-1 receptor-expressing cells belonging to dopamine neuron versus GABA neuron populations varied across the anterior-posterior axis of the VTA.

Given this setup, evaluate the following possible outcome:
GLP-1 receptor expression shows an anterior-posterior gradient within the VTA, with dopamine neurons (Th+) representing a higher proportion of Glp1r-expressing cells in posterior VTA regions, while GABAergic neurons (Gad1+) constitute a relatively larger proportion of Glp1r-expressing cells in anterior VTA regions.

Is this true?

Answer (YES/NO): NO